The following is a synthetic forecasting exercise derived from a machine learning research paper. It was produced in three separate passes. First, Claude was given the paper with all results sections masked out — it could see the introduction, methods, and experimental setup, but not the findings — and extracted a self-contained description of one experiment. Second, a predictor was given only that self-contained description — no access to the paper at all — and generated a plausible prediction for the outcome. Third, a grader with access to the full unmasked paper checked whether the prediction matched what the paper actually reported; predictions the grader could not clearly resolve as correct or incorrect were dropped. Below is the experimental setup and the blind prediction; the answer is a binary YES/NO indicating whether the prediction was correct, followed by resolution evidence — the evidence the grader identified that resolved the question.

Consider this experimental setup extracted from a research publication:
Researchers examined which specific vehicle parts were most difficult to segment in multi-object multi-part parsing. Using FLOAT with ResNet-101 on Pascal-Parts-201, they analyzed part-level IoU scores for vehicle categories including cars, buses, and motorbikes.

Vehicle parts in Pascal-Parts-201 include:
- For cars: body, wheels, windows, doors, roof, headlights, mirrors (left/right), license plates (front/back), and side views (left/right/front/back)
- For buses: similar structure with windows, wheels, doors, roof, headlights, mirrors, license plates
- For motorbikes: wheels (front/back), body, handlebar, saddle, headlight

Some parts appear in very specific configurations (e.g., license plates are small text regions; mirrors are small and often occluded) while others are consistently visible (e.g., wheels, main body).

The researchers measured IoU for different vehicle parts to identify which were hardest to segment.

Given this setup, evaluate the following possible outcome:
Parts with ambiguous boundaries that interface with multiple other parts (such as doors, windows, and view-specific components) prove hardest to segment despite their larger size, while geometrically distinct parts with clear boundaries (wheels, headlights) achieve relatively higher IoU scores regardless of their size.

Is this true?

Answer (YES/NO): NO